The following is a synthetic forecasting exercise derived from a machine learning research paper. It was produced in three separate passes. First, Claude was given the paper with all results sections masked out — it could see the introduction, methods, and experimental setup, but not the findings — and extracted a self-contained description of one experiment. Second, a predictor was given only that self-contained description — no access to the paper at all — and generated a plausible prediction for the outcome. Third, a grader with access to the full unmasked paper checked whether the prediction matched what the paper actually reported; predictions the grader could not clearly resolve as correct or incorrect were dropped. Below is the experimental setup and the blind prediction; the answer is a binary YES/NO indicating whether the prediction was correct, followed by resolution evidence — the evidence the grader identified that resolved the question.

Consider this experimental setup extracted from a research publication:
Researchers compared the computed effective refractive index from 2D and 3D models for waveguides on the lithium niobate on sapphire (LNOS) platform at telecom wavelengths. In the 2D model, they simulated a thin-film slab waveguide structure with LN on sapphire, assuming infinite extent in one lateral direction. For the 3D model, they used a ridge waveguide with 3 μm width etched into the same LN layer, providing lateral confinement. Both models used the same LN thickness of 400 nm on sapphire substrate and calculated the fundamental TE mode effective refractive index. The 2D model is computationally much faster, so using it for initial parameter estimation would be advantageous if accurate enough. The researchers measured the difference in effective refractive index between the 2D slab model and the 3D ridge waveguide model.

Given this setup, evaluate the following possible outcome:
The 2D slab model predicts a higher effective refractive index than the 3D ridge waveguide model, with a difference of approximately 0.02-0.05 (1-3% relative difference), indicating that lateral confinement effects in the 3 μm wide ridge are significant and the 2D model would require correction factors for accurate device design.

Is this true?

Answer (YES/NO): NO